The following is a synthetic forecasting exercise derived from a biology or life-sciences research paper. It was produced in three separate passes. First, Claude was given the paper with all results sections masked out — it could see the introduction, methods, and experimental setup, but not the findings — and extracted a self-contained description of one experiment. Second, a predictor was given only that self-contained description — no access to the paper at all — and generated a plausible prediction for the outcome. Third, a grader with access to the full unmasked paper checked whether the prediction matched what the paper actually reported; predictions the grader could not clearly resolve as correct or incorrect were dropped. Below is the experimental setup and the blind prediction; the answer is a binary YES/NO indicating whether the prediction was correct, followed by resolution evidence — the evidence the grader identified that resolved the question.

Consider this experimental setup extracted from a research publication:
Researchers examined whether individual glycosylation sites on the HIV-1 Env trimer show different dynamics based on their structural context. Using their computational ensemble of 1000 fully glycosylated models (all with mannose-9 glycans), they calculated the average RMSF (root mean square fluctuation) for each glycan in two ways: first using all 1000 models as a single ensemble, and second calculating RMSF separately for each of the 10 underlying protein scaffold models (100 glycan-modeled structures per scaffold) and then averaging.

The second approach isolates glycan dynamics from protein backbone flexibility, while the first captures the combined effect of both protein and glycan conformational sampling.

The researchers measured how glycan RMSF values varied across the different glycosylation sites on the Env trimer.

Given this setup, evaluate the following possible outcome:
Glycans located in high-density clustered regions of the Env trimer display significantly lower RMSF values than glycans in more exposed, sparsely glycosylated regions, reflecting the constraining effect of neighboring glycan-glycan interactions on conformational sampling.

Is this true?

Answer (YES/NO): NO